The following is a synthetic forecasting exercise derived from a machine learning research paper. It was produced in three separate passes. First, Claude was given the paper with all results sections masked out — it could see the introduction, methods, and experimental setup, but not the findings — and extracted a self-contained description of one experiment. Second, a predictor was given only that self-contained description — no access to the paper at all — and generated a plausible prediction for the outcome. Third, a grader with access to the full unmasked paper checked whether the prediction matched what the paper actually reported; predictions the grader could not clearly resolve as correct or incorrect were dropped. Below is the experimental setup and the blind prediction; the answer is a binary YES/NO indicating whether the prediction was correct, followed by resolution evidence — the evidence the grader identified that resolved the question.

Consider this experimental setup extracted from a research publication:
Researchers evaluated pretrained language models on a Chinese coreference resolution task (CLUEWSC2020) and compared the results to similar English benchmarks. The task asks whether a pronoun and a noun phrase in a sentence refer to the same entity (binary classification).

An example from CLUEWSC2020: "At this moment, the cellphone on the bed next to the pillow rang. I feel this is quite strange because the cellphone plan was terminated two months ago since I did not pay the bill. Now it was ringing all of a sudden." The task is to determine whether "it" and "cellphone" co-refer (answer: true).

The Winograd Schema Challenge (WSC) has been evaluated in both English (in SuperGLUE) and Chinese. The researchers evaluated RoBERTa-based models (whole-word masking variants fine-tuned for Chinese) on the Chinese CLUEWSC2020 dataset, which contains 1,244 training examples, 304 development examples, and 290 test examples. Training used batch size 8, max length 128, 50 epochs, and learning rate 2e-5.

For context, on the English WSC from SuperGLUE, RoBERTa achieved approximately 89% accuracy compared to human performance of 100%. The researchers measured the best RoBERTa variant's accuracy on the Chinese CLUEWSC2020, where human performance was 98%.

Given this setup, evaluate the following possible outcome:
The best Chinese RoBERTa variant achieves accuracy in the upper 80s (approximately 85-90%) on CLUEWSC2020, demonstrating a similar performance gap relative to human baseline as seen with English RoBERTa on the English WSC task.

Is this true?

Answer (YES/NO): NO